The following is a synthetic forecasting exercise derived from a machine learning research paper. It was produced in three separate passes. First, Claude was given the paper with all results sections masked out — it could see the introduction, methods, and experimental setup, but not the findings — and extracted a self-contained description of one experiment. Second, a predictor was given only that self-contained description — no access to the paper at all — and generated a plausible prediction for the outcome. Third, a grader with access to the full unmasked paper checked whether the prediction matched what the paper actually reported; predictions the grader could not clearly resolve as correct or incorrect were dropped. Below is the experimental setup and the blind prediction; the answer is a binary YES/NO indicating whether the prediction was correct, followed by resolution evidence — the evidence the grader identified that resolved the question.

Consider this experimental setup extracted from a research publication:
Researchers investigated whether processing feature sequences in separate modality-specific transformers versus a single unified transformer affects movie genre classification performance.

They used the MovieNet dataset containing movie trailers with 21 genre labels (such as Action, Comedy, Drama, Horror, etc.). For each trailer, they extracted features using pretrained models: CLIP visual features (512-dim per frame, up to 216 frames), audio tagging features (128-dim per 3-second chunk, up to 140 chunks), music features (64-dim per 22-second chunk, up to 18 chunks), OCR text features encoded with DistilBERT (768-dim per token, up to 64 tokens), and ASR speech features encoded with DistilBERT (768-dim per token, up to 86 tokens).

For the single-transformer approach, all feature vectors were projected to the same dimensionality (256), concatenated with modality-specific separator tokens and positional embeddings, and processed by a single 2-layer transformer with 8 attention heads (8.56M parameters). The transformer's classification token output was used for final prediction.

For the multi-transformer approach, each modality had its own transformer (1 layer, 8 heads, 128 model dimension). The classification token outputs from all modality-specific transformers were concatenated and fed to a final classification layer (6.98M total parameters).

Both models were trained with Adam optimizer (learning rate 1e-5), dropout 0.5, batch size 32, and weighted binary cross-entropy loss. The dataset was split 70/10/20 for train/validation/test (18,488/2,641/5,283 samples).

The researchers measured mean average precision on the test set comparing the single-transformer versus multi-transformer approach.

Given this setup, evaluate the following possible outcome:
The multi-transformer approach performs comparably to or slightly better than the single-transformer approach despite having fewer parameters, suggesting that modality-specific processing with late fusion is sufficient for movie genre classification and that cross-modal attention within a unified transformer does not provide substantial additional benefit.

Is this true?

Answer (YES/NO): YES